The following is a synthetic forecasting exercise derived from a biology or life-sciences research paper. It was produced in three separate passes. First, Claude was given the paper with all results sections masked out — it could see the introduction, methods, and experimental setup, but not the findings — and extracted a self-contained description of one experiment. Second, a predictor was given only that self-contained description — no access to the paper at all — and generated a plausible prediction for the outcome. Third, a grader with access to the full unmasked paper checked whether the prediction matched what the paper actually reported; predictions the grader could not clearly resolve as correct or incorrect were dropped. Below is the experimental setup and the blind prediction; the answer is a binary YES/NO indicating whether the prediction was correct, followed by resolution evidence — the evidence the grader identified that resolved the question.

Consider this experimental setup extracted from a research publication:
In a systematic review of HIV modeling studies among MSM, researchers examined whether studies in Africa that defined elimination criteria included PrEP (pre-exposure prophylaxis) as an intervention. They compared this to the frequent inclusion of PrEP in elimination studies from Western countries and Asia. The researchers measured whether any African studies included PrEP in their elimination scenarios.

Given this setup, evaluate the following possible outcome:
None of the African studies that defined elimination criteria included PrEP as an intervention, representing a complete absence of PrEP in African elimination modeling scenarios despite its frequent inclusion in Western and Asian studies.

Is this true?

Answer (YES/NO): YES